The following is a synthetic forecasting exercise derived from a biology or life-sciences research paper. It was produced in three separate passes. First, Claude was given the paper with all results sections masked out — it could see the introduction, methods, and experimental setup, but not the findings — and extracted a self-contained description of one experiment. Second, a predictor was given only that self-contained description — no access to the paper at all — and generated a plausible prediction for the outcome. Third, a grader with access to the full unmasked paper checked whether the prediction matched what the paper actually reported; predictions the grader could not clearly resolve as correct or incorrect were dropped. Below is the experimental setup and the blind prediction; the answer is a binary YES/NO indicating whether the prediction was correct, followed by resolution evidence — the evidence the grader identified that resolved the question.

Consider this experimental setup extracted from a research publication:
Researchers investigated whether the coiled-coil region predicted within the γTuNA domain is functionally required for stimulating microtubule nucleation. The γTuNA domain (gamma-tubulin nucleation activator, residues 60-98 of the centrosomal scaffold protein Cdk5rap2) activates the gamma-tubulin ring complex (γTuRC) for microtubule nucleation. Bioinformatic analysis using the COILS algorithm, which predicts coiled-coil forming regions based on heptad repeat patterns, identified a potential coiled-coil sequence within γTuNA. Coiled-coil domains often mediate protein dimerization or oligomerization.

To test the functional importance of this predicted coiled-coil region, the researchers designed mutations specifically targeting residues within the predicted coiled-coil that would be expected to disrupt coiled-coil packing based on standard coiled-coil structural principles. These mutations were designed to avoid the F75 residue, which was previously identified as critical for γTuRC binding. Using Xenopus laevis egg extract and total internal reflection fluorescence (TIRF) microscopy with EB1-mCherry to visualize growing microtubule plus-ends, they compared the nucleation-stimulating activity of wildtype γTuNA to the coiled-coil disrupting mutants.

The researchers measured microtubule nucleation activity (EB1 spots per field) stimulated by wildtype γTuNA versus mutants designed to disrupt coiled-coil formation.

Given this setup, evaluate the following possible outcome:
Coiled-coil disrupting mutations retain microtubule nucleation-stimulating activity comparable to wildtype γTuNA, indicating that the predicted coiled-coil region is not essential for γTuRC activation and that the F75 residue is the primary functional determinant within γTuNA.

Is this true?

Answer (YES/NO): NO